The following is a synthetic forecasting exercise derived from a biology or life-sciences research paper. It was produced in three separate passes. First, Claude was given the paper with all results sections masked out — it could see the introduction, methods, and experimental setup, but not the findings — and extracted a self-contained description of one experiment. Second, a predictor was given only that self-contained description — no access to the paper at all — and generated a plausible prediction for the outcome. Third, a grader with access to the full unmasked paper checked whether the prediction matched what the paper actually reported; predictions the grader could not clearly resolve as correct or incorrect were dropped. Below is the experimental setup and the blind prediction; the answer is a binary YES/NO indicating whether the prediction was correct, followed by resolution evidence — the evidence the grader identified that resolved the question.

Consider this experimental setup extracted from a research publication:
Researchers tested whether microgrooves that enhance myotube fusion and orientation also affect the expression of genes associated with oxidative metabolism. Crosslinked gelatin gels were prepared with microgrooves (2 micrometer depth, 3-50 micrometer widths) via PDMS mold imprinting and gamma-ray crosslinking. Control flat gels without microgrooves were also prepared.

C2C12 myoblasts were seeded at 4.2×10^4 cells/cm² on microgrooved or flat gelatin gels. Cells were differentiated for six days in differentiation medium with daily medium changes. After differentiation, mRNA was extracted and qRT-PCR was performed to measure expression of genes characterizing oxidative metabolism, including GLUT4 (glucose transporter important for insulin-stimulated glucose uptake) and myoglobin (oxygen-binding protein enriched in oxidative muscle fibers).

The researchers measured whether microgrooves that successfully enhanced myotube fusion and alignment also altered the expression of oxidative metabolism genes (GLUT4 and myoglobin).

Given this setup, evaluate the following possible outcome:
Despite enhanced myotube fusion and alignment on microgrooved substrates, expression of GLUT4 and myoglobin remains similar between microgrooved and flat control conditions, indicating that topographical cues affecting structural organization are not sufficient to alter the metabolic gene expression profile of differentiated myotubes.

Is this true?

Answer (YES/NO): YES